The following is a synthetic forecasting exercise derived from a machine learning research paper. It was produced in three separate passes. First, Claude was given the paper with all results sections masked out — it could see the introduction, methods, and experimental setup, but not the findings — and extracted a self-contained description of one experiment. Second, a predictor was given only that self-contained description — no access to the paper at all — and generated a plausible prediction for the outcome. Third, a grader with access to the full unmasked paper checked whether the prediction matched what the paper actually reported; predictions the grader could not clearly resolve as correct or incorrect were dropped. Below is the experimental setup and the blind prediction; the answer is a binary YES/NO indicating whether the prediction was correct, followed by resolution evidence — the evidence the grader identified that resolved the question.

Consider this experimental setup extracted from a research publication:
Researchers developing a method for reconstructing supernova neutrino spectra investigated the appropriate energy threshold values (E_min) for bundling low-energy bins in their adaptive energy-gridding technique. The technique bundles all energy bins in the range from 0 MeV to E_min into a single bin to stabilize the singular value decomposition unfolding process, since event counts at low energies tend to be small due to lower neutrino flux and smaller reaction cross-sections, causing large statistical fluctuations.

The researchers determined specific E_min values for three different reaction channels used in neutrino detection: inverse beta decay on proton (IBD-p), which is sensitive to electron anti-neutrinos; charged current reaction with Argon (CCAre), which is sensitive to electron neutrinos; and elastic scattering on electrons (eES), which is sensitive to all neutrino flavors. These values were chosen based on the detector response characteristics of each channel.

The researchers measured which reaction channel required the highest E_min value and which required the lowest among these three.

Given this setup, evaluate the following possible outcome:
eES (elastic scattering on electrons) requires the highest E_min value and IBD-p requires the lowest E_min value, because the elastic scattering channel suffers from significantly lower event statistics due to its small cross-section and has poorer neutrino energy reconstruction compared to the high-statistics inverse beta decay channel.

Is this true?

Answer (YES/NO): YES